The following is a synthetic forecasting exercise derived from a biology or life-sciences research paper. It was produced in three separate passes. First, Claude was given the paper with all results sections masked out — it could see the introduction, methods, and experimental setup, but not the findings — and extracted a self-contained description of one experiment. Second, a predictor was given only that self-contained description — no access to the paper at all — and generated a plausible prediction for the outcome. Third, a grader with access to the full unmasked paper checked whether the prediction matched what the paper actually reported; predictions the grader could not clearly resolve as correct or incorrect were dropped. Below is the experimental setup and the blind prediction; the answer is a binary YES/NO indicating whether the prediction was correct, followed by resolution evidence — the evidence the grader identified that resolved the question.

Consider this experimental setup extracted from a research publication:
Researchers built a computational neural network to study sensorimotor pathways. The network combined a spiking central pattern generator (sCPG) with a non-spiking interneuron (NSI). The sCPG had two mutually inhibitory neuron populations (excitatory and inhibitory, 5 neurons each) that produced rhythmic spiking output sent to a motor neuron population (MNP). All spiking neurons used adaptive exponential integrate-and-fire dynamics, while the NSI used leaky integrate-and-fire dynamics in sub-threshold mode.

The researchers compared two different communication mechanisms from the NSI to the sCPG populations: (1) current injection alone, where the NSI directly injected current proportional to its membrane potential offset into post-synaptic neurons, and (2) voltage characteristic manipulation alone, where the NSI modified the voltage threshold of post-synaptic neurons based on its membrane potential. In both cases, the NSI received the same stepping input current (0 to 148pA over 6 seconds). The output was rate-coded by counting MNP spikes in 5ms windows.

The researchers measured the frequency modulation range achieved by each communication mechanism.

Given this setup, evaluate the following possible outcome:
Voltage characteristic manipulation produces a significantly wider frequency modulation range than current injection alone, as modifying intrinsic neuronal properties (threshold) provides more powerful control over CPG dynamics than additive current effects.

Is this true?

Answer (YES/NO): YES